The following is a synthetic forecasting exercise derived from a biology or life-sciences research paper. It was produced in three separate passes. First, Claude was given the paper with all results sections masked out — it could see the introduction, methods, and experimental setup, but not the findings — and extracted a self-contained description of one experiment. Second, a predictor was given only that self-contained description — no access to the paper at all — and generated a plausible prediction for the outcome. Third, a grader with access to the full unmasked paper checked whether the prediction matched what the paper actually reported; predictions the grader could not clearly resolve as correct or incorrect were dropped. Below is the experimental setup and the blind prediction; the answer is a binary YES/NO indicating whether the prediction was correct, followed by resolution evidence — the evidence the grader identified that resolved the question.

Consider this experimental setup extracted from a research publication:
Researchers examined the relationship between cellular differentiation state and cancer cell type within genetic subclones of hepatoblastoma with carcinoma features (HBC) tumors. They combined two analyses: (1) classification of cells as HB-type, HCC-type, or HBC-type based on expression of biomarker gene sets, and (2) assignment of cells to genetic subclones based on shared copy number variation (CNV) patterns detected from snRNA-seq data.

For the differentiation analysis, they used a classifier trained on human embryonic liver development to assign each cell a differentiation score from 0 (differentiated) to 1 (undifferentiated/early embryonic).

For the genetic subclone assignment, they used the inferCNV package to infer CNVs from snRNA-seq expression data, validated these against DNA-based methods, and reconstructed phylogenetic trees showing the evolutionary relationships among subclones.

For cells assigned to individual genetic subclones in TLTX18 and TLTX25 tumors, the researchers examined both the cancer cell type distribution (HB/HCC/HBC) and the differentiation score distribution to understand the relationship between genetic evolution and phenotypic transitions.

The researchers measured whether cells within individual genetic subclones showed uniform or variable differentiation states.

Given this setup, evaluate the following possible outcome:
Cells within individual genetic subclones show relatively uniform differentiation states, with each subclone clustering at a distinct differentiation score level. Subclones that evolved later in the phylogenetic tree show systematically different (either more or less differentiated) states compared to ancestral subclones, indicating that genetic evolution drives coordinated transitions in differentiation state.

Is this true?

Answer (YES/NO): NO